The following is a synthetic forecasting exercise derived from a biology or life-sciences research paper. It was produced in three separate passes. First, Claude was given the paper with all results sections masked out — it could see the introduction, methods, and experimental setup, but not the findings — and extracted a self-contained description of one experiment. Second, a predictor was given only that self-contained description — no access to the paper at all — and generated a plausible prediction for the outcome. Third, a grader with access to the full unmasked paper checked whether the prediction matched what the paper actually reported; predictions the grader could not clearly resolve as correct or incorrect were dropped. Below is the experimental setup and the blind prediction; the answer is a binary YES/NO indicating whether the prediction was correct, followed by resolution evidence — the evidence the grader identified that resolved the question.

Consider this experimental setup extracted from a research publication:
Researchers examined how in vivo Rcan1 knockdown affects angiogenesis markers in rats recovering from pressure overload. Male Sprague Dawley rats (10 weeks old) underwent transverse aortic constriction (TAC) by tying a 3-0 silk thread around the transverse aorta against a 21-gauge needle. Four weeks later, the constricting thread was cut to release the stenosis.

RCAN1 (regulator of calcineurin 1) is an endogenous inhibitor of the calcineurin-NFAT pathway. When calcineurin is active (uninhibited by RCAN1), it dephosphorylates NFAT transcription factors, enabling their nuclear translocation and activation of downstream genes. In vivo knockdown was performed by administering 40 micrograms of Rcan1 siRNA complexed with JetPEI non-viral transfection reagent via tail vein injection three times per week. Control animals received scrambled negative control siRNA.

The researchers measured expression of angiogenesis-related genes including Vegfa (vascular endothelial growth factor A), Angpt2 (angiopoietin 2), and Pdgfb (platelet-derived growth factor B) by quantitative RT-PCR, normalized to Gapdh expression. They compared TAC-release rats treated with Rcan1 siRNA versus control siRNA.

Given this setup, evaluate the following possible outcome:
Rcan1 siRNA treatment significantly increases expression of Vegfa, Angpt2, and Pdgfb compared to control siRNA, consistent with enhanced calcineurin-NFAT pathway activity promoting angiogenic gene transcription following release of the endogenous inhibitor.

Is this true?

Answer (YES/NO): NO